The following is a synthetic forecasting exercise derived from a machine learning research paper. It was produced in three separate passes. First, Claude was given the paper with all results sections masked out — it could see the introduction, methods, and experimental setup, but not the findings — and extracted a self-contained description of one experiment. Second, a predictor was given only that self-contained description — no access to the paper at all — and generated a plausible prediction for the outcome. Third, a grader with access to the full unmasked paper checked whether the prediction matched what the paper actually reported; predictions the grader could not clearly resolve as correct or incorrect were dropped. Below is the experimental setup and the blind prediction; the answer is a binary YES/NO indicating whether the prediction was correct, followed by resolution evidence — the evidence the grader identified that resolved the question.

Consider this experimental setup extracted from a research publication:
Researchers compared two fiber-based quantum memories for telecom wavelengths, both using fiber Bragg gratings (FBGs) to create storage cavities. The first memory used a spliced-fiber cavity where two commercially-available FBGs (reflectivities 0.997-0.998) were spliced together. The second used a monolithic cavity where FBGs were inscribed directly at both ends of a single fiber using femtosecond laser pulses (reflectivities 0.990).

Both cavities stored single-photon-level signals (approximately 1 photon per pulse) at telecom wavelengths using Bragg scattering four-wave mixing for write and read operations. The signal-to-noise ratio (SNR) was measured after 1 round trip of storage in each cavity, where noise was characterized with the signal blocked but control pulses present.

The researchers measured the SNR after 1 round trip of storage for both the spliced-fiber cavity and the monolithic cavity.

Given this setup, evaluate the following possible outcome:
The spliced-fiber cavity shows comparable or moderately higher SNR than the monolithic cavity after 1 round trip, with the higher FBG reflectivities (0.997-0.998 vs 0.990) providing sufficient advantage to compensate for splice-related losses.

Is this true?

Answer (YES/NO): YES